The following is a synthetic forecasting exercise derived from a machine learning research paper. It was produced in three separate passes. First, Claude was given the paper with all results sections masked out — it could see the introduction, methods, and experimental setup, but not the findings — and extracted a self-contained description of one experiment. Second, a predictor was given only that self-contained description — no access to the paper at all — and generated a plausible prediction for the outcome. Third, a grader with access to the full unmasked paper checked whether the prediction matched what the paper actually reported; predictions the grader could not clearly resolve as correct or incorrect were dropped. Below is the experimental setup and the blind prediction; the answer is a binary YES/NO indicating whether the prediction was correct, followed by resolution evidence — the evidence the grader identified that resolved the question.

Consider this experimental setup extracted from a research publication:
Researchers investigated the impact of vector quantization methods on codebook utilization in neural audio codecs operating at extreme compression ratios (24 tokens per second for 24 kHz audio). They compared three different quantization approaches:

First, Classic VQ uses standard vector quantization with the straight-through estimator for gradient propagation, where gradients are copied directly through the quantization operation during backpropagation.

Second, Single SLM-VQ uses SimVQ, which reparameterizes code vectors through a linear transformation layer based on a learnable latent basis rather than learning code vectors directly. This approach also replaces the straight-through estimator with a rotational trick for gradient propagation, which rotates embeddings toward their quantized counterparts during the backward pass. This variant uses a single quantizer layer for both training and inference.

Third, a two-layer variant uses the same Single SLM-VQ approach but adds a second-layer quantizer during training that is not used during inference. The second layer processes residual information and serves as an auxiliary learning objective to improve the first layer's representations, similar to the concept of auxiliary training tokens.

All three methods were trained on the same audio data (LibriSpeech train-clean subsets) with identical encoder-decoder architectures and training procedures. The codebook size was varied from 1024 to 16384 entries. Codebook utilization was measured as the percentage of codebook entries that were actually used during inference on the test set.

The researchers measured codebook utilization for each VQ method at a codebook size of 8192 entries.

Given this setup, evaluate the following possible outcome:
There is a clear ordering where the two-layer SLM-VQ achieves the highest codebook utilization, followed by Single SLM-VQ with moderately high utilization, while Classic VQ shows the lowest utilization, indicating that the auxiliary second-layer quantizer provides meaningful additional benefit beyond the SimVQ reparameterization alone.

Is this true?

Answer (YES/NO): YES